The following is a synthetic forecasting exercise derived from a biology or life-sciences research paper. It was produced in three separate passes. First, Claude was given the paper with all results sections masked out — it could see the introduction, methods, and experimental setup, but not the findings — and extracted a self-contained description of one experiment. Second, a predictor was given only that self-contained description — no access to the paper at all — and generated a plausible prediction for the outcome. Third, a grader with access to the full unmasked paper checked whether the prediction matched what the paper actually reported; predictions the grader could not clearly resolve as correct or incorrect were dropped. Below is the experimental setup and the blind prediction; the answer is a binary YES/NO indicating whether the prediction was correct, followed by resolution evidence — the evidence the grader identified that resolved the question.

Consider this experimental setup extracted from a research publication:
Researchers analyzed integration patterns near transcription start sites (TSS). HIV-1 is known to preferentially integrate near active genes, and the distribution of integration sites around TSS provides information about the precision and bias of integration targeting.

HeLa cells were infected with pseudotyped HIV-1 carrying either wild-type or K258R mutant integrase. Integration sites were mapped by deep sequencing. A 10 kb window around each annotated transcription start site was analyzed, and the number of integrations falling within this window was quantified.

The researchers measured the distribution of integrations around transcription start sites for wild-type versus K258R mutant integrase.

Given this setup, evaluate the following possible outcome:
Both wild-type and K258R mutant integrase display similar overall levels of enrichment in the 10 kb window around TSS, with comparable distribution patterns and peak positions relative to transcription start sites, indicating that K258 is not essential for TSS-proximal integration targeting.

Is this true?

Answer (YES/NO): YES